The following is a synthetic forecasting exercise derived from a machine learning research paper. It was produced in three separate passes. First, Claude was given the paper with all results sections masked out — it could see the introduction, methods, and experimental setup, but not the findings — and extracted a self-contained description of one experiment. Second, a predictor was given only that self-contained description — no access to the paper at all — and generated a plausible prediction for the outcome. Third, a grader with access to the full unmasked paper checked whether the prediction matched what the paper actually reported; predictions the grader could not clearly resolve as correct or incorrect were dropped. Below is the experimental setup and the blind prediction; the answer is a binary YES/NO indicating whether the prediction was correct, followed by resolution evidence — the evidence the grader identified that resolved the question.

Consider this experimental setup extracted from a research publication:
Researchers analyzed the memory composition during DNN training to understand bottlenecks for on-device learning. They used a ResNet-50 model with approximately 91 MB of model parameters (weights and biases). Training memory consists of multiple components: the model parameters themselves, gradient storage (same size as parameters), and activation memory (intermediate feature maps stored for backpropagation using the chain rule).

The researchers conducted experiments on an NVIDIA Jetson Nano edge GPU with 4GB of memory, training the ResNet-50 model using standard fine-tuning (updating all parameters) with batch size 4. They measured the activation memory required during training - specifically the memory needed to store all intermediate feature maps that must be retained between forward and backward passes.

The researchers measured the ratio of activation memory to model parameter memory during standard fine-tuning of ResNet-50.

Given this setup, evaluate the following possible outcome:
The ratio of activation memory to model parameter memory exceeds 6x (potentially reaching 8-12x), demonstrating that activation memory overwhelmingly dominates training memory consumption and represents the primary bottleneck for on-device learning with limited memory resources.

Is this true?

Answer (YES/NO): NO